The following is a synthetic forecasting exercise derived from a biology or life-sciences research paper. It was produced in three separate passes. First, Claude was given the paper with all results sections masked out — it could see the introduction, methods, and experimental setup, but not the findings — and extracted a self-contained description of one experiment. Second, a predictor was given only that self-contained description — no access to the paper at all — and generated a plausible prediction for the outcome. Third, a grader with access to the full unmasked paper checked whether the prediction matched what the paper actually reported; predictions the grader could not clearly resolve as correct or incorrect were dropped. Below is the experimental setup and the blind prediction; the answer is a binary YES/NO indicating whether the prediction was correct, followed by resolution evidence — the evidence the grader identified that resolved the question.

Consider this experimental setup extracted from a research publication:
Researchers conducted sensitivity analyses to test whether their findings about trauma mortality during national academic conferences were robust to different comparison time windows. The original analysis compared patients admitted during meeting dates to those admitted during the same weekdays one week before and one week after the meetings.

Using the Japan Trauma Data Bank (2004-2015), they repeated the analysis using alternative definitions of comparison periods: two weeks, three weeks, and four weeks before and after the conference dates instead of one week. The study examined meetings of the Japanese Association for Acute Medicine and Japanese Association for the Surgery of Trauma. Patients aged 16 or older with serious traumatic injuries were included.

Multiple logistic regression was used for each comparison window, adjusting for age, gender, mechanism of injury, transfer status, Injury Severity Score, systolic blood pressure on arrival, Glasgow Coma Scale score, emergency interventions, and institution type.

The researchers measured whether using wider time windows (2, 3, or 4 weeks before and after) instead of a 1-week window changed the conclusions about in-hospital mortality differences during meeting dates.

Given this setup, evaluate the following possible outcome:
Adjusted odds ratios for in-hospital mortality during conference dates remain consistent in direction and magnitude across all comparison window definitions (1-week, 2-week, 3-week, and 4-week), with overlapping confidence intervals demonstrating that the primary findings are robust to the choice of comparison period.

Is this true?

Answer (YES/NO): YES